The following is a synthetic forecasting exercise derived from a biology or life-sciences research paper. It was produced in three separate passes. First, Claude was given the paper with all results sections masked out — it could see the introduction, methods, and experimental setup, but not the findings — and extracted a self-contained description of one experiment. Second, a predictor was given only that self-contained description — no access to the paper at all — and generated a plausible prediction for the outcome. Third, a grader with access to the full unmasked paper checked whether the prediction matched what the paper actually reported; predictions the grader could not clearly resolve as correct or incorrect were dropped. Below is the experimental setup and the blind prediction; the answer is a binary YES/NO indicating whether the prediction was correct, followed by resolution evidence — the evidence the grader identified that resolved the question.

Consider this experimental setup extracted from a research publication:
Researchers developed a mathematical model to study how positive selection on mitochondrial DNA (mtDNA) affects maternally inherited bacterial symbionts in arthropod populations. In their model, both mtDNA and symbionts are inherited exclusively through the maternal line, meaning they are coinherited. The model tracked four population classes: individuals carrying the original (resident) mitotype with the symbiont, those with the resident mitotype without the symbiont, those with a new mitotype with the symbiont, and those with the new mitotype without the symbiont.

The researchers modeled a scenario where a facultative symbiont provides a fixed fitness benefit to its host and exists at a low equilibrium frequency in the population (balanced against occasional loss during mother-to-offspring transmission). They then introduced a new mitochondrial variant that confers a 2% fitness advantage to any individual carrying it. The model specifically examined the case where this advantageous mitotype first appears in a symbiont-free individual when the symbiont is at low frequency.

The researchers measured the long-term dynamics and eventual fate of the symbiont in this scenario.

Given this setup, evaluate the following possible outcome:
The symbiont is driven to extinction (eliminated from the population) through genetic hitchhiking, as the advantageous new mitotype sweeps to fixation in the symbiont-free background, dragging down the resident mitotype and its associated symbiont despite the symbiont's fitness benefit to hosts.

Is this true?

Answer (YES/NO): YES